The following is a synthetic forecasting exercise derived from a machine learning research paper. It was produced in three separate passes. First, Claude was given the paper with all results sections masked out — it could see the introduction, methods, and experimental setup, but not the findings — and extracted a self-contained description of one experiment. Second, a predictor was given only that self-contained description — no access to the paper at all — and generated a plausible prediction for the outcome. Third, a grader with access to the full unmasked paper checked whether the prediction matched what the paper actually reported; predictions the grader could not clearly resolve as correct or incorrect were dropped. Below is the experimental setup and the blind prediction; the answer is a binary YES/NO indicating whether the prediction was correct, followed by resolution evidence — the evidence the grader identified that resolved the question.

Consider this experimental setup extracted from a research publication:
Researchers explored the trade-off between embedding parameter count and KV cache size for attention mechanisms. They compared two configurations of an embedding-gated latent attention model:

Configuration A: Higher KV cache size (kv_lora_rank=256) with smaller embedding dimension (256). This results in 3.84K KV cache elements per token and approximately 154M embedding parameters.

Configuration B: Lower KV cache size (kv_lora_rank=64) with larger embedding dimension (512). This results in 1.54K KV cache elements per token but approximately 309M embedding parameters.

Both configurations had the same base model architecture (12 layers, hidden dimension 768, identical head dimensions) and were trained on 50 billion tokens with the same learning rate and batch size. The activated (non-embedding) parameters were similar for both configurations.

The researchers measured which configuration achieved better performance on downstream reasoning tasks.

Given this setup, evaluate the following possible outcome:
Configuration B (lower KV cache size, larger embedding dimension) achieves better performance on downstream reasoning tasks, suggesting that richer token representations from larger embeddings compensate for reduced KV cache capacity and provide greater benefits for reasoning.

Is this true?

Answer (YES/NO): YES